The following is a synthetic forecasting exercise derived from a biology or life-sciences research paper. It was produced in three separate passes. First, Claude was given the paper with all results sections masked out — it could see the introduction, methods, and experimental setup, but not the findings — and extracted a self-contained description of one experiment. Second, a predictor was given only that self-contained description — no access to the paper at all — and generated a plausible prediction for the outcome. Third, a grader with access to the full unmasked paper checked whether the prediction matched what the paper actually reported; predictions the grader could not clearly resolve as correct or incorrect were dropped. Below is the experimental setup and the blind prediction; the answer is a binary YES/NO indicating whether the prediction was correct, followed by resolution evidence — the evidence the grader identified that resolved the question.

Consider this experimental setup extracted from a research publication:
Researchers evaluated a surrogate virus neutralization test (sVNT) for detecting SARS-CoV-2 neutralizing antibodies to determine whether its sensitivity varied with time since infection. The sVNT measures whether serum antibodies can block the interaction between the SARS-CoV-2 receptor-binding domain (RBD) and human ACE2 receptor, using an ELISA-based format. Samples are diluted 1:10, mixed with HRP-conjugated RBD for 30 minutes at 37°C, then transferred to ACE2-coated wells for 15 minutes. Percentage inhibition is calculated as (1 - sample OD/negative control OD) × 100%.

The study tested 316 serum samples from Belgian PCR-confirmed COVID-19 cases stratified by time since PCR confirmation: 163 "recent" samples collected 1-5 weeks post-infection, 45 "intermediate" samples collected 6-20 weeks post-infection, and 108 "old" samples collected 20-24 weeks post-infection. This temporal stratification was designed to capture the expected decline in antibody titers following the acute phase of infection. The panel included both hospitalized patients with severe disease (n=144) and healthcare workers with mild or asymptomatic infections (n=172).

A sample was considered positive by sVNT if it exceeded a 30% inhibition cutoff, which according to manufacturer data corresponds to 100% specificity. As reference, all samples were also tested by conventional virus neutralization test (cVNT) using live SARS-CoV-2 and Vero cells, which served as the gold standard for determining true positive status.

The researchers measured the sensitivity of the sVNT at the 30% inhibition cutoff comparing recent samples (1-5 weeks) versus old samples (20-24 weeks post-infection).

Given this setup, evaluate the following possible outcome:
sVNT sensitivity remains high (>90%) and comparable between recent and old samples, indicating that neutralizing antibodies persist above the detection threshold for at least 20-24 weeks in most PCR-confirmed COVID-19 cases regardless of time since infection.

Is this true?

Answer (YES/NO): NO